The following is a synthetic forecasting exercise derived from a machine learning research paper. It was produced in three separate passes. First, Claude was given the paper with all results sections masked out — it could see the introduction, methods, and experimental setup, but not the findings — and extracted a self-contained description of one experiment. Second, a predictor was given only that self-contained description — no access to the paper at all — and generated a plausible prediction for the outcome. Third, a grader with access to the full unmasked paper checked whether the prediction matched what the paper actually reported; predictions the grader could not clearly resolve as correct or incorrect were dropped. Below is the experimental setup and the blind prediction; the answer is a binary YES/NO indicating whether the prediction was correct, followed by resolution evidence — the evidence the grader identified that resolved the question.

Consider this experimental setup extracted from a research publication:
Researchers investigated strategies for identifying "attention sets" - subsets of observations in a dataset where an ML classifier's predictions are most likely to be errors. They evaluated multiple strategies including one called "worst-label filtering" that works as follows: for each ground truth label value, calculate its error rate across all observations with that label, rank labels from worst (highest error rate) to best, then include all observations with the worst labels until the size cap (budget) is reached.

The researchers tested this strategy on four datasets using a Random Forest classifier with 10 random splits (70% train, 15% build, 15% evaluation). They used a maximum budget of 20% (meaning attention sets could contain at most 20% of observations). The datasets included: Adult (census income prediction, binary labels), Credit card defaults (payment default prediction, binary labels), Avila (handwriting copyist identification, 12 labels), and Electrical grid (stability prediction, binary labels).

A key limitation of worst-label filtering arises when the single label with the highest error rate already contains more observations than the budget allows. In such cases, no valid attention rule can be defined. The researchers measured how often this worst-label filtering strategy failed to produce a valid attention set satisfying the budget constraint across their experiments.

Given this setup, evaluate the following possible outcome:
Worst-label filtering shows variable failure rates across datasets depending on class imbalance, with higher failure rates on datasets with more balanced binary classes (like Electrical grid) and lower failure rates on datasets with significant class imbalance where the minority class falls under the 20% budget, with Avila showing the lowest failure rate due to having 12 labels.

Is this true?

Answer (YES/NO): NO